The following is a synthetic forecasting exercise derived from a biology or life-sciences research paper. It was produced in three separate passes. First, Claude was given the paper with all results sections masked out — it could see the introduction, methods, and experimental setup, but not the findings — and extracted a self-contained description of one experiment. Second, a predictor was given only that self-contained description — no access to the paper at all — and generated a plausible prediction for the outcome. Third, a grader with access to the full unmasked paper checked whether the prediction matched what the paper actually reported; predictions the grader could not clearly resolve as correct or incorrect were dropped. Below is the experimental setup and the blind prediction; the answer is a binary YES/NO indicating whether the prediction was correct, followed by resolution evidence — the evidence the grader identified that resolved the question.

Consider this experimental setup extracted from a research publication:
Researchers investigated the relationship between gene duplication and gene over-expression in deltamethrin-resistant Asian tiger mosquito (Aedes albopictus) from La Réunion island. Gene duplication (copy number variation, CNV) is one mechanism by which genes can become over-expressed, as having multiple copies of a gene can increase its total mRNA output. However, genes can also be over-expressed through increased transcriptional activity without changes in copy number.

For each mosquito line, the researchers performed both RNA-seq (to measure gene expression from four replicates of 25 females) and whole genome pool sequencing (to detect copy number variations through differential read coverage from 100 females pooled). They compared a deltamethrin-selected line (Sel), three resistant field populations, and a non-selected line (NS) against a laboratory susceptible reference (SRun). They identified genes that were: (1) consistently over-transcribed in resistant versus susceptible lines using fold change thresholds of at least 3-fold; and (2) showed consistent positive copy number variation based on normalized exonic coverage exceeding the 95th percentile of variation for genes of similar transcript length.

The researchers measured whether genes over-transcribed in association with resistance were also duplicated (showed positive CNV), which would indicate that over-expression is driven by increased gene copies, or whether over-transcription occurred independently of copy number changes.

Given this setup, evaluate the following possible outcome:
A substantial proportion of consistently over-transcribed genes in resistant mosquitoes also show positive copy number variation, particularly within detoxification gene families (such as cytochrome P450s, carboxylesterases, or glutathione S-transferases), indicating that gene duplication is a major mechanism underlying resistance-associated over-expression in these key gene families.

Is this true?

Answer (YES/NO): NO